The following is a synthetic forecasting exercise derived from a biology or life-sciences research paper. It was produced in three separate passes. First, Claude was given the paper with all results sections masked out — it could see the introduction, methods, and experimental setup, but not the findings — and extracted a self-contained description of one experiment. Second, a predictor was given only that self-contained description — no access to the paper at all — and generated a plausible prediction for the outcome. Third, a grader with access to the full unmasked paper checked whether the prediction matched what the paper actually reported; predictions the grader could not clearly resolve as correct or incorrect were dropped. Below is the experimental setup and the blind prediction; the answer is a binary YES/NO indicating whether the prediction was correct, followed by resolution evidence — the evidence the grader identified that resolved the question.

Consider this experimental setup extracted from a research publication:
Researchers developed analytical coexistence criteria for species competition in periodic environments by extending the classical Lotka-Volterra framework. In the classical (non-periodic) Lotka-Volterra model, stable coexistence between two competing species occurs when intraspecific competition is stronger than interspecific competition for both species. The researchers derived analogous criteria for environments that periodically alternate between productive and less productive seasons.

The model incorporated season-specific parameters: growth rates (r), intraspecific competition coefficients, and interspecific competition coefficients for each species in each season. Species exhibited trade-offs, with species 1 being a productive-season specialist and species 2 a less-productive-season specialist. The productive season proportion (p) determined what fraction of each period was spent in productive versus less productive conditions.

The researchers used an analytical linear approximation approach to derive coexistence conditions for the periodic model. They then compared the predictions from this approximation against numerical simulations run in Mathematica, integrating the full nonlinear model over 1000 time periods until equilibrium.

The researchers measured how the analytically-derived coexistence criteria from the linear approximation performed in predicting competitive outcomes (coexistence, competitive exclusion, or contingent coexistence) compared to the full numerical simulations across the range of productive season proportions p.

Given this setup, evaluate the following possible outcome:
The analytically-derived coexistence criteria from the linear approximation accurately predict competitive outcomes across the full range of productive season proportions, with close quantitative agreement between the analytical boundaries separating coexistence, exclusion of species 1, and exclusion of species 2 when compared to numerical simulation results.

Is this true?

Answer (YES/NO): NO